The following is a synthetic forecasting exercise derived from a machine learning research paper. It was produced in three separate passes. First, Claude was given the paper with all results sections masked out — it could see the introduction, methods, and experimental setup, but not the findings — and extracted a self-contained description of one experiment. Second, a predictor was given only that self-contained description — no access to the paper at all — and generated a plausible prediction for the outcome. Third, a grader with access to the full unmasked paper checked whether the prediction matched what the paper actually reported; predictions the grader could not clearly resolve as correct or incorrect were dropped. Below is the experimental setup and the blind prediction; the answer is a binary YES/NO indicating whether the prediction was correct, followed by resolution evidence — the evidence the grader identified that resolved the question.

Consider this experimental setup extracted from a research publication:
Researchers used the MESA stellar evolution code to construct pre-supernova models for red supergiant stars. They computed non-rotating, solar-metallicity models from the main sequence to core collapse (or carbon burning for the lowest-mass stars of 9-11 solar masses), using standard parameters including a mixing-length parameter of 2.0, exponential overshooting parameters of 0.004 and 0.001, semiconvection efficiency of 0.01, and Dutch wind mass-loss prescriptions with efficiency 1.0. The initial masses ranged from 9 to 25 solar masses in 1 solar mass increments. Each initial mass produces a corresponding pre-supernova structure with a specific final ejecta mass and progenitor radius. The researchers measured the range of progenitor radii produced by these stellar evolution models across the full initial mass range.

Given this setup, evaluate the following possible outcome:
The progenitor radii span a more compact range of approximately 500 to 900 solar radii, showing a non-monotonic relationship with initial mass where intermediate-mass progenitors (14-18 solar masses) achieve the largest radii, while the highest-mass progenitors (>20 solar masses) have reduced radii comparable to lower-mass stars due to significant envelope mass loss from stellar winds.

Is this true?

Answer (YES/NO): NO